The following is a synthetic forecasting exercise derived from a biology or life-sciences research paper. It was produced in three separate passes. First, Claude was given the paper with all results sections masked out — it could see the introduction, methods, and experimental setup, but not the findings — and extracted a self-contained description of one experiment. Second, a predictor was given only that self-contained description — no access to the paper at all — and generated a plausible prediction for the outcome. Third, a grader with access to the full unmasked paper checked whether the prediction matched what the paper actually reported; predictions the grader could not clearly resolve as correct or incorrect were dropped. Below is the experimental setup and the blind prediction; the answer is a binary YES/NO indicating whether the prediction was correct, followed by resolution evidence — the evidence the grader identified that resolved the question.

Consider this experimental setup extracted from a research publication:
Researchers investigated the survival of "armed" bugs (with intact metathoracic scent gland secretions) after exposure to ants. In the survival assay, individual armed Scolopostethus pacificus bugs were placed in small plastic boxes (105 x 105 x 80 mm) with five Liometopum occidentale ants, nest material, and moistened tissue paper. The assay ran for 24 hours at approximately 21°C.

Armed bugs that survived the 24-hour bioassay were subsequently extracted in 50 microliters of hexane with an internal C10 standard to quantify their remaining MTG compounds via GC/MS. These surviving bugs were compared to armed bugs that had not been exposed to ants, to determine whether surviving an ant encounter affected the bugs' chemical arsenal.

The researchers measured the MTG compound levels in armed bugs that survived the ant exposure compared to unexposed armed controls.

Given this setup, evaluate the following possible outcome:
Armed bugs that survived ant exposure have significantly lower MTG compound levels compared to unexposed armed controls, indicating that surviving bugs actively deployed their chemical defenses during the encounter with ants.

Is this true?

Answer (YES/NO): YES